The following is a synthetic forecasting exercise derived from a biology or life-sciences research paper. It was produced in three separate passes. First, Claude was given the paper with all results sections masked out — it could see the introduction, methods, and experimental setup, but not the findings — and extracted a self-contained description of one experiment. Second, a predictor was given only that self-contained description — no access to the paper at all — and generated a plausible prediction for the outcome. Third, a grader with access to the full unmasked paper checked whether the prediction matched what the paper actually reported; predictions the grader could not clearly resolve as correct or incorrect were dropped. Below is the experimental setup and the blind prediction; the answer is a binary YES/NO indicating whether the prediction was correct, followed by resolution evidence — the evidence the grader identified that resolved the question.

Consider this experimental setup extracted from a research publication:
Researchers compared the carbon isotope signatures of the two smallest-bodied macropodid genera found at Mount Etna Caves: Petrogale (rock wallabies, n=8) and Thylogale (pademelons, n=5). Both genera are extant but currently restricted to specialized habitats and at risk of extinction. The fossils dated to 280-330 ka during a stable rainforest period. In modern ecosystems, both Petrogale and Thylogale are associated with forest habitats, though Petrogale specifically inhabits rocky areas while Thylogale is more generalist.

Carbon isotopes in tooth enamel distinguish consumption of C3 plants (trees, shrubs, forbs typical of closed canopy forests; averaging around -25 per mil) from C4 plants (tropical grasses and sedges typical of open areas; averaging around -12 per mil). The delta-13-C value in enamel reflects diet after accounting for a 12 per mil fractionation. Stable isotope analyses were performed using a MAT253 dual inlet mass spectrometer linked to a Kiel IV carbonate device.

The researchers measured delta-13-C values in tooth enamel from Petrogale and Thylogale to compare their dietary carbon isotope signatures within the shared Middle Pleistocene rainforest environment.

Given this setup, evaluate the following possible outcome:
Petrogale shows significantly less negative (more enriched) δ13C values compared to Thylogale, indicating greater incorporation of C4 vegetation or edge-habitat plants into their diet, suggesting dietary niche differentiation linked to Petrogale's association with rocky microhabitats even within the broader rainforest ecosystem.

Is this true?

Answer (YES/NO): YES